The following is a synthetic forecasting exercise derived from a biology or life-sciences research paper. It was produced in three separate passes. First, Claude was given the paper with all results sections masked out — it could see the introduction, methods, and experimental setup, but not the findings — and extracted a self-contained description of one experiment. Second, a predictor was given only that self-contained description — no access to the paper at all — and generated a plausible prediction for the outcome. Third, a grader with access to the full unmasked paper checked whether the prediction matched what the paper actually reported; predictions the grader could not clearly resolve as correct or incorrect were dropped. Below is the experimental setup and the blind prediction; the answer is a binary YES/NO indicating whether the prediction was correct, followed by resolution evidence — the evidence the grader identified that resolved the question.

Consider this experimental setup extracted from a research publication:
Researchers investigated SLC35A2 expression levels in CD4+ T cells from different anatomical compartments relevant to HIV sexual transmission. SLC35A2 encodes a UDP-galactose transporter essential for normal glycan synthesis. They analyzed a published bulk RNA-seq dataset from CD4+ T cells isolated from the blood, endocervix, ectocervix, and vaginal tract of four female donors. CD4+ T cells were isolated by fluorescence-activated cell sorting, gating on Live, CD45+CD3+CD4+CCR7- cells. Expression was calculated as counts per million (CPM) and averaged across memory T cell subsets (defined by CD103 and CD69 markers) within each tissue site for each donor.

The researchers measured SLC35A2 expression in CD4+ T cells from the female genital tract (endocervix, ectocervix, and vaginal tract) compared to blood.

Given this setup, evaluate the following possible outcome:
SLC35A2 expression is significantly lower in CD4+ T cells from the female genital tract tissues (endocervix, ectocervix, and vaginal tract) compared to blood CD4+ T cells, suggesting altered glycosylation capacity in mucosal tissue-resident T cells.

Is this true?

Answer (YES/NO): NO